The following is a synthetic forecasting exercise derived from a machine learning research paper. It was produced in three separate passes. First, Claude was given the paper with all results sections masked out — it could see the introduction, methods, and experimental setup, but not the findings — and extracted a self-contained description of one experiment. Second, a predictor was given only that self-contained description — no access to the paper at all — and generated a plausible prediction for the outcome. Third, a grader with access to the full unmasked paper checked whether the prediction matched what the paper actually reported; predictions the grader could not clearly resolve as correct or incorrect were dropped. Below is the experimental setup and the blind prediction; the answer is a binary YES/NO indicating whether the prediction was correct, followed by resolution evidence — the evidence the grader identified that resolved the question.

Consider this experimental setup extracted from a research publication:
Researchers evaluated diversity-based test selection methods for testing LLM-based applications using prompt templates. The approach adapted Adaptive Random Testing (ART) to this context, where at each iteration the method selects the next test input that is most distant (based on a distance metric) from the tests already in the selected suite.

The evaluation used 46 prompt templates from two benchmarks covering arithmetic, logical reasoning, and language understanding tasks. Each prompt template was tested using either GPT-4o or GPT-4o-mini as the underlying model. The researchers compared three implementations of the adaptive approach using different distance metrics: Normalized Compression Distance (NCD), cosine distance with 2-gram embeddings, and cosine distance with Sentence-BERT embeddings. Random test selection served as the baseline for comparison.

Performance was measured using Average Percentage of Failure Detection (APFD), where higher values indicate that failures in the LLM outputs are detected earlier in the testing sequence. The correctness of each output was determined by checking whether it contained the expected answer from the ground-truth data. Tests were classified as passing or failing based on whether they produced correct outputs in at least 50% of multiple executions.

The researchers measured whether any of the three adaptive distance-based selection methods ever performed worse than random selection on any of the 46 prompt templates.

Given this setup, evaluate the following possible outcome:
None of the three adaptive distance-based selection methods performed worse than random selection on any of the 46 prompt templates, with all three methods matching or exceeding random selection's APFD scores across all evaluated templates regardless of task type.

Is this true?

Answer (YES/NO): NO